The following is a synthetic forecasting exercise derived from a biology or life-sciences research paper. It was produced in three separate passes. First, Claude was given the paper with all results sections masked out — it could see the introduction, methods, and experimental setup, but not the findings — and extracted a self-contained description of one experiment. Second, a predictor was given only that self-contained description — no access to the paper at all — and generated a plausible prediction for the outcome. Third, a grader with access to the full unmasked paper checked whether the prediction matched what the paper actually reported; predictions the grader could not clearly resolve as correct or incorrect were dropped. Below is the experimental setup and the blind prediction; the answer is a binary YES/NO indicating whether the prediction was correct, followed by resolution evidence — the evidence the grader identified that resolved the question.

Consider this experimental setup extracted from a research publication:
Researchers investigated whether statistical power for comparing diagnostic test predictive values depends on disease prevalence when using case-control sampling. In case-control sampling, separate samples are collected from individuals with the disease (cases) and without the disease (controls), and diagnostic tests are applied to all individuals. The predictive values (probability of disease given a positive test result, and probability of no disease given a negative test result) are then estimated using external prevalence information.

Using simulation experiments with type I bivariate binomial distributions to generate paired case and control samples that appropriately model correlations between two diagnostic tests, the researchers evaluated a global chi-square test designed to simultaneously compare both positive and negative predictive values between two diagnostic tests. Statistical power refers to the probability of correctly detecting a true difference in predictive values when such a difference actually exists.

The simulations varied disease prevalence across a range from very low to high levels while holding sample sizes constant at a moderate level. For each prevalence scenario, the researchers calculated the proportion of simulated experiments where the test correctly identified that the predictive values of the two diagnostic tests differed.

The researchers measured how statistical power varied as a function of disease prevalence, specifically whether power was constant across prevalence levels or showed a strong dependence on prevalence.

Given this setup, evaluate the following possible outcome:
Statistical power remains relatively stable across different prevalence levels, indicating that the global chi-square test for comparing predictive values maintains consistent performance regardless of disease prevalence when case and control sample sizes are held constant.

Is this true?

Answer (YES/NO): NO